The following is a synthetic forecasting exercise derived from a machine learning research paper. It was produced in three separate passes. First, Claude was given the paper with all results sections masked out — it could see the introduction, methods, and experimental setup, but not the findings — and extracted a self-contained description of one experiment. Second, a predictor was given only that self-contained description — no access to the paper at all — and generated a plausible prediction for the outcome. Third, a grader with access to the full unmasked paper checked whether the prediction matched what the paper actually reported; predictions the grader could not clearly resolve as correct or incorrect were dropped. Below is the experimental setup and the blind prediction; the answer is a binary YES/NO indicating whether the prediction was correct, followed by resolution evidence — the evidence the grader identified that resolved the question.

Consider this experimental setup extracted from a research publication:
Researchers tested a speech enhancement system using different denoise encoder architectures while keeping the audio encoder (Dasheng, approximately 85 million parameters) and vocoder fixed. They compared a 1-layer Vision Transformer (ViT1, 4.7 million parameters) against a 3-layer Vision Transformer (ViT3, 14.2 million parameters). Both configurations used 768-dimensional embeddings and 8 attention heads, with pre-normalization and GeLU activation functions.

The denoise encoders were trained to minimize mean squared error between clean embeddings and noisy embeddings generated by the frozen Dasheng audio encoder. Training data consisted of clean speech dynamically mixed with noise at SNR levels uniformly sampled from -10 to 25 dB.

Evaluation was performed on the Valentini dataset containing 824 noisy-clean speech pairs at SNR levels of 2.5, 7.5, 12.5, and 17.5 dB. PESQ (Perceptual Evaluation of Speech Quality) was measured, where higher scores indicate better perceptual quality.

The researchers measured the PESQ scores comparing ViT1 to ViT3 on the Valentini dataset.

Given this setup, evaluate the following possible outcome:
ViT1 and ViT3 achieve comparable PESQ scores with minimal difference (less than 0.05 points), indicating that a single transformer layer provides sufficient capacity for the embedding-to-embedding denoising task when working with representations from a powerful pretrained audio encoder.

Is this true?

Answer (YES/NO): YES